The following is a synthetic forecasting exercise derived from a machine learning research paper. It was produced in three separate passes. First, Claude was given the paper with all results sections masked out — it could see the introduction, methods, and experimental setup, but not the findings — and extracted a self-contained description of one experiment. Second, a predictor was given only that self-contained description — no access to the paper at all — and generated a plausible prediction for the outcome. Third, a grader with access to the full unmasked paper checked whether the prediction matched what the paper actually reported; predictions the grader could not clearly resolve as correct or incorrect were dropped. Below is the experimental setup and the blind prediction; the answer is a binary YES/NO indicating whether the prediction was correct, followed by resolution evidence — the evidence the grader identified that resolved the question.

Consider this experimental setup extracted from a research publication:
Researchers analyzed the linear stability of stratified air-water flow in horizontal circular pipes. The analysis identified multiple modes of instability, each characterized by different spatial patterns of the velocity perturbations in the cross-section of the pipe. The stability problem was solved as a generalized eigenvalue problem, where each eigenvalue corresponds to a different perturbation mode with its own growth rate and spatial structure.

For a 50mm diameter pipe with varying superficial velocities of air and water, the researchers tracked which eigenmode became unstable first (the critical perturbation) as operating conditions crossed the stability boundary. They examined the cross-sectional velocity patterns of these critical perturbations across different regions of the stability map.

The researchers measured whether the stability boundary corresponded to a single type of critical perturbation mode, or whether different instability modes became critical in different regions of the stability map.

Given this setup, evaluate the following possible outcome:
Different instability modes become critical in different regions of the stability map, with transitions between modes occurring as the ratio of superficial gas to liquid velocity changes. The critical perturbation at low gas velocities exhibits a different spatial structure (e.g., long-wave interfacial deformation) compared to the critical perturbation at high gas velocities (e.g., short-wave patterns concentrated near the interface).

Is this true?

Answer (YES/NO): NO